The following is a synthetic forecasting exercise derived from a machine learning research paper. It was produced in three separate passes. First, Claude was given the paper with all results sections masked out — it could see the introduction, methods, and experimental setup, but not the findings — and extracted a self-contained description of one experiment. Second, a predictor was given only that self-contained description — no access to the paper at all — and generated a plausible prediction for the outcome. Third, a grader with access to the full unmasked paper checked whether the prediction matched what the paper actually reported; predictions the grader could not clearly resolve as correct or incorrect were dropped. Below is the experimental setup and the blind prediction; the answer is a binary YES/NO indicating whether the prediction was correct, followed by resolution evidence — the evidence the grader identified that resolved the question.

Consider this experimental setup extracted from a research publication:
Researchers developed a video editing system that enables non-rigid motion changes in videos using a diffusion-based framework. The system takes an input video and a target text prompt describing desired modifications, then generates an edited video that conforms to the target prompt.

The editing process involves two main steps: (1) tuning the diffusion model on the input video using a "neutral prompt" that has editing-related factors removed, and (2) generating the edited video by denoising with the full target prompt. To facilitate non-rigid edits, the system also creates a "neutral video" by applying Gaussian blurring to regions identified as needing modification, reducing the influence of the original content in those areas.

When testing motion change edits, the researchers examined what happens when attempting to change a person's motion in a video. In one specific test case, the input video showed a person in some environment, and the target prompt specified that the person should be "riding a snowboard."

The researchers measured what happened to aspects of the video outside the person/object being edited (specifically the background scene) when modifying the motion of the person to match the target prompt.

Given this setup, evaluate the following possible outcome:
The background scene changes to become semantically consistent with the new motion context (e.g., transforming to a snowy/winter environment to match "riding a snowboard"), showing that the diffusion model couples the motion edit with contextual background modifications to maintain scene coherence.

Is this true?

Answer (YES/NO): YES